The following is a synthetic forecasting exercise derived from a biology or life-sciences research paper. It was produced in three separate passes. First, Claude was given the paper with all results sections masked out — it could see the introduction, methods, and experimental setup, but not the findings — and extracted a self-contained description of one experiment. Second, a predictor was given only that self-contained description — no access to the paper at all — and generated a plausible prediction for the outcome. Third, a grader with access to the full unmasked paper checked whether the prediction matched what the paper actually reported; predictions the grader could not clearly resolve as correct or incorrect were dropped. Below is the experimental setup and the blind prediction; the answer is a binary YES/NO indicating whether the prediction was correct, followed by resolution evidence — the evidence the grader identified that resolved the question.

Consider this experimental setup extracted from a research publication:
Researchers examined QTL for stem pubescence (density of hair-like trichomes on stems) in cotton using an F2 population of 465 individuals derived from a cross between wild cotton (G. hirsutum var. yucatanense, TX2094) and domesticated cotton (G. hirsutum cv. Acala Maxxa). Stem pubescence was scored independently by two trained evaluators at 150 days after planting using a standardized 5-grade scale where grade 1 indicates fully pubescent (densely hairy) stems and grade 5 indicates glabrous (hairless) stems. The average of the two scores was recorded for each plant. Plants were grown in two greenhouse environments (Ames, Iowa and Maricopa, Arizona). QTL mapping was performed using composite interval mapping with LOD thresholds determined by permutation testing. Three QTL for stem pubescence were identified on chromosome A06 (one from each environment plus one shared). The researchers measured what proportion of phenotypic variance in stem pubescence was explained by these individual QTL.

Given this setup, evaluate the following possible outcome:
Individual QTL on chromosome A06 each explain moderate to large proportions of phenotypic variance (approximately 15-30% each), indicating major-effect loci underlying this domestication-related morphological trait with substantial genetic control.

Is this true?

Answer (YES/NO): NO